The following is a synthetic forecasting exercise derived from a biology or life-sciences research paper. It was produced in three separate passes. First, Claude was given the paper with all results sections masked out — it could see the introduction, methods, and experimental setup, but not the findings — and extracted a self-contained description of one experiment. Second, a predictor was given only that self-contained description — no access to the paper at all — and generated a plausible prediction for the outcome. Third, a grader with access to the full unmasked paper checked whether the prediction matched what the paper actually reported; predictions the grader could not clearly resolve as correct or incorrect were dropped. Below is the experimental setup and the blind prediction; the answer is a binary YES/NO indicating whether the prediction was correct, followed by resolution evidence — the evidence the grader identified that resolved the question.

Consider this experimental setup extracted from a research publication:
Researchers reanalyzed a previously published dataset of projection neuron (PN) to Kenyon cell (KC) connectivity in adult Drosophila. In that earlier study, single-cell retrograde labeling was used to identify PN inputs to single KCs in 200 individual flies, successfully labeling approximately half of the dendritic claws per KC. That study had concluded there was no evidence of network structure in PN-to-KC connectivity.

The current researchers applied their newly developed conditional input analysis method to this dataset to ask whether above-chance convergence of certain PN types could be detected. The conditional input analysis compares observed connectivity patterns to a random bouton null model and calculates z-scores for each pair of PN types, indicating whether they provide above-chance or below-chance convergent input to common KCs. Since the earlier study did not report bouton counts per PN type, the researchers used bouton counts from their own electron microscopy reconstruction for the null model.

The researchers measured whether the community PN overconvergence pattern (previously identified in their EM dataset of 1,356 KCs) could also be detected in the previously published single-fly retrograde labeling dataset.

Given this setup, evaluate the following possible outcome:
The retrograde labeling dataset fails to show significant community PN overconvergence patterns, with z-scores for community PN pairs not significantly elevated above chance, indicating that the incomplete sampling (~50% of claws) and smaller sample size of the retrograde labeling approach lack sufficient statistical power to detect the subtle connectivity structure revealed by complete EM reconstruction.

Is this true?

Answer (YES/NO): YES